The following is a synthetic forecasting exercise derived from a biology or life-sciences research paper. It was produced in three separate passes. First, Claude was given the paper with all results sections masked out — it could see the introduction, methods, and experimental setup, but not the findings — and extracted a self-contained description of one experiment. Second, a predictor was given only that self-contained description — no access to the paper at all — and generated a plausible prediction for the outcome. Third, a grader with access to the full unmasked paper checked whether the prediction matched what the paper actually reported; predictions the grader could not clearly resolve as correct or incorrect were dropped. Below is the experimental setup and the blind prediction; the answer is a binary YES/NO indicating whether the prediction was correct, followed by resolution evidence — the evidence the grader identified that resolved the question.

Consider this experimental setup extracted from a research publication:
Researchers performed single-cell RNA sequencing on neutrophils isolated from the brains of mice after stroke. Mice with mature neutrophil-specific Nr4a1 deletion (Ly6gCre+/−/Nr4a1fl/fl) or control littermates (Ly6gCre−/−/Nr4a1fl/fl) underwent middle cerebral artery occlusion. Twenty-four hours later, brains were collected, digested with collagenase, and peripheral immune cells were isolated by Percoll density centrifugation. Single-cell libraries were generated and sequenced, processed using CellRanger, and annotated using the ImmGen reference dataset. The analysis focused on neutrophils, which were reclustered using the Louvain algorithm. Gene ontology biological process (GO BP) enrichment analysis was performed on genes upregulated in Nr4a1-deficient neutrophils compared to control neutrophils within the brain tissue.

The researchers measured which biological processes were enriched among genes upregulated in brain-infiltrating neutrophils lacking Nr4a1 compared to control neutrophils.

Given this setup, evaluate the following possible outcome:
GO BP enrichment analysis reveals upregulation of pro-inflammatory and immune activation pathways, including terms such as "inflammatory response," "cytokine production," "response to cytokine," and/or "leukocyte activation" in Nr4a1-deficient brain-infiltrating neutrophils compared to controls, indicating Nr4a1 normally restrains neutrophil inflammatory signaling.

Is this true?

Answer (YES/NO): YES